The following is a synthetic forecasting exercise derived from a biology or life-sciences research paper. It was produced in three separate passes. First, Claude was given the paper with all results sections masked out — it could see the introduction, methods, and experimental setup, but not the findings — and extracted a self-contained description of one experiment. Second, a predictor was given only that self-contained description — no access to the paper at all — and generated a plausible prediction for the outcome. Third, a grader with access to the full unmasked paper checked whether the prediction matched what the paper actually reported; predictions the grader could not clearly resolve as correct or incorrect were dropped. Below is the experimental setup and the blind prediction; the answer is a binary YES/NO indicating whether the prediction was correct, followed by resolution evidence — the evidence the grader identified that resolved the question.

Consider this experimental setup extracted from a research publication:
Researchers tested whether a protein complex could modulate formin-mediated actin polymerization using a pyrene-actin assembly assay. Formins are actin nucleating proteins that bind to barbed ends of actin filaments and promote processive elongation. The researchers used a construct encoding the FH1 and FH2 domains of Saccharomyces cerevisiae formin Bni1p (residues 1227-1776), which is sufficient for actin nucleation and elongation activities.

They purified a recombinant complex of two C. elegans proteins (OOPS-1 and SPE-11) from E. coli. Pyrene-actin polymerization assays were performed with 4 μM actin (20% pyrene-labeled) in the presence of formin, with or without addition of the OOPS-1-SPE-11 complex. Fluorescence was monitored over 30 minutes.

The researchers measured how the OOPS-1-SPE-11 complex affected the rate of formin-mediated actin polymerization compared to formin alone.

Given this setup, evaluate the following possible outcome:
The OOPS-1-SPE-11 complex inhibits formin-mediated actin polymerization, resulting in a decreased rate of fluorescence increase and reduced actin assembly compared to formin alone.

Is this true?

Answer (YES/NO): NO